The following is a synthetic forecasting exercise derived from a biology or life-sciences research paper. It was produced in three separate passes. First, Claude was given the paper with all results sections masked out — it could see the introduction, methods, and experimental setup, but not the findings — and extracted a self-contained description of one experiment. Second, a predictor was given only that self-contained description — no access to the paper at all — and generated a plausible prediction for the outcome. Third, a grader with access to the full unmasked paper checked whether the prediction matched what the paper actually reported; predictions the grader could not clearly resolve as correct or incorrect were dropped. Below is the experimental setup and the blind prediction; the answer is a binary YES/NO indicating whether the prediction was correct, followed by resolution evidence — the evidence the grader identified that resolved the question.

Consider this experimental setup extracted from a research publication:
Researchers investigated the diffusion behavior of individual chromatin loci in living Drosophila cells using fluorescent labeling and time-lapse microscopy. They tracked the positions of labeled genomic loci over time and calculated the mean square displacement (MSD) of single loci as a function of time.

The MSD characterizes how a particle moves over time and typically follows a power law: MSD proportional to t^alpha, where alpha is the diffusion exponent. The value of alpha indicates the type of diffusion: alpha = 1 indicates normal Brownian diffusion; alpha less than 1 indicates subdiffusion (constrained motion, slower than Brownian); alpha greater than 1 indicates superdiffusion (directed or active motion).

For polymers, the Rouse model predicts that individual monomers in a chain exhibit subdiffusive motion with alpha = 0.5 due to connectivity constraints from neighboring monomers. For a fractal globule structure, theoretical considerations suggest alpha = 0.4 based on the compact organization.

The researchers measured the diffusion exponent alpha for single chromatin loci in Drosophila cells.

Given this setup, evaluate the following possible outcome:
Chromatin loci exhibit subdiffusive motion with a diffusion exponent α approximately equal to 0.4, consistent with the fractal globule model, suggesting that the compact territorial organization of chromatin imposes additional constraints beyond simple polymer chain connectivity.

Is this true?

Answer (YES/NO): NO